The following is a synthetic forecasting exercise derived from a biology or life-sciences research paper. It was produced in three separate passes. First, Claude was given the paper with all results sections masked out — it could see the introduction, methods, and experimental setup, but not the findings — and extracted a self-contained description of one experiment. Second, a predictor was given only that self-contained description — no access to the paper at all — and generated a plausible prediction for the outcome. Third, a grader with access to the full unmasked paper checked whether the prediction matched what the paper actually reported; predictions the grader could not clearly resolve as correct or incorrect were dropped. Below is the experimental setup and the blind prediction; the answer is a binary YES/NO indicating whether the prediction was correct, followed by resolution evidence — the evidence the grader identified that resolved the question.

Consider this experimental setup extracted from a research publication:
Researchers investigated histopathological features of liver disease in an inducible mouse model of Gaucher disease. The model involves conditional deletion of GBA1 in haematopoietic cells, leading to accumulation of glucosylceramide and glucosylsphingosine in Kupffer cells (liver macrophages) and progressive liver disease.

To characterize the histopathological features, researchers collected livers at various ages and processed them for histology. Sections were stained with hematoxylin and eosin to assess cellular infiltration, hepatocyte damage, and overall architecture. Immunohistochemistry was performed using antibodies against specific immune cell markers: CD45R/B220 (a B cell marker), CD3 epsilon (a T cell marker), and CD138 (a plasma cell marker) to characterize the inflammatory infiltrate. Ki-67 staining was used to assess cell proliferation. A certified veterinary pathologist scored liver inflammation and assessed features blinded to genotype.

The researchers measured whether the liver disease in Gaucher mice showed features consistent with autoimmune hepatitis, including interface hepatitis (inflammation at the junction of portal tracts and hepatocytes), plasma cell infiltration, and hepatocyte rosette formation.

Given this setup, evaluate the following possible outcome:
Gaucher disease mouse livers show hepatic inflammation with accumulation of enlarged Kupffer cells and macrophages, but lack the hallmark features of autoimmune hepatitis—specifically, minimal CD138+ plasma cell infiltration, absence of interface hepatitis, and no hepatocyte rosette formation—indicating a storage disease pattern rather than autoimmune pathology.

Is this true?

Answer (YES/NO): NO